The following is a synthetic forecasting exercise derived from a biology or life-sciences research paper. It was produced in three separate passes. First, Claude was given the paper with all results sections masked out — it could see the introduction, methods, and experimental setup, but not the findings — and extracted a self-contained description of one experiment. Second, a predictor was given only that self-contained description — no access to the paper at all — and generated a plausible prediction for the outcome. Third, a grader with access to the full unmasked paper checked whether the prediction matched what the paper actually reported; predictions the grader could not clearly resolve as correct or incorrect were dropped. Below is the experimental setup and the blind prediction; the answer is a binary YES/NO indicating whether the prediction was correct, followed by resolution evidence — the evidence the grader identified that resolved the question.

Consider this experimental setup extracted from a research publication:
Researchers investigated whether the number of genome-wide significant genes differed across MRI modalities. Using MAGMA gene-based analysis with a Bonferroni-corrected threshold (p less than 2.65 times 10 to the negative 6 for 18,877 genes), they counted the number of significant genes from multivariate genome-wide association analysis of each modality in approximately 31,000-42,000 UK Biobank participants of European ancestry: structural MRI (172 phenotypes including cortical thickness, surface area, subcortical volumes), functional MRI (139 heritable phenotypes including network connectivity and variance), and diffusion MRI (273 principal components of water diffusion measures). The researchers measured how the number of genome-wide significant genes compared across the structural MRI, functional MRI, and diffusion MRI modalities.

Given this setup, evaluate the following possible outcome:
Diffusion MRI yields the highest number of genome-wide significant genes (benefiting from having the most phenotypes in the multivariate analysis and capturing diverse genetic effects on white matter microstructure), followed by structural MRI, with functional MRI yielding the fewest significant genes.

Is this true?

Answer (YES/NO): NO